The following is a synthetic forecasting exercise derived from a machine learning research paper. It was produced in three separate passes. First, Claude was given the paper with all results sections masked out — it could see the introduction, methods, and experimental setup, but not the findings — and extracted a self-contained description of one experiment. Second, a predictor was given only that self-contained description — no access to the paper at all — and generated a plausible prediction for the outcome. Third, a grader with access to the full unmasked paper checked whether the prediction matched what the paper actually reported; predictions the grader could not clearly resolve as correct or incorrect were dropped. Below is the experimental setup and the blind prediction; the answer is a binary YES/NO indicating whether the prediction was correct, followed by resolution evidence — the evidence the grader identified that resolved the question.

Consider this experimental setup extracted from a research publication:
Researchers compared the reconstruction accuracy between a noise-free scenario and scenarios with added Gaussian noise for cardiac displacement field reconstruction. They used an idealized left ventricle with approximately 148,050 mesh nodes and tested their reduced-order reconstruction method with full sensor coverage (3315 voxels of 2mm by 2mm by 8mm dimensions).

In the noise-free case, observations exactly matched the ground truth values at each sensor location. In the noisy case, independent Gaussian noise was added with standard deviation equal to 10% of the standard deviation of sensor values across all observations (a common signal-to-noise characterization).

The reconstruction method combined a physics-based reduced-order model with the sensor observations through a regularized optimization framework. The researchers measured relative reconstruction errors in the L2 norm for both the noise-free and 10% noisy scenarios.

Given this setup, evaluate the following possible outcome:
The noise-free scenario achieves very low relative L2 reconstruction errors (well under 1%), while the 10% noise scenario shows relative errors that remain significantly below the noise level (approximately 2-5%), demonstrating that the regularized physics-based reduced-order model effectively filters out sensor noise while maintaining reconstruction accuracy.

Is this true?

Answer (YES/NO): YES